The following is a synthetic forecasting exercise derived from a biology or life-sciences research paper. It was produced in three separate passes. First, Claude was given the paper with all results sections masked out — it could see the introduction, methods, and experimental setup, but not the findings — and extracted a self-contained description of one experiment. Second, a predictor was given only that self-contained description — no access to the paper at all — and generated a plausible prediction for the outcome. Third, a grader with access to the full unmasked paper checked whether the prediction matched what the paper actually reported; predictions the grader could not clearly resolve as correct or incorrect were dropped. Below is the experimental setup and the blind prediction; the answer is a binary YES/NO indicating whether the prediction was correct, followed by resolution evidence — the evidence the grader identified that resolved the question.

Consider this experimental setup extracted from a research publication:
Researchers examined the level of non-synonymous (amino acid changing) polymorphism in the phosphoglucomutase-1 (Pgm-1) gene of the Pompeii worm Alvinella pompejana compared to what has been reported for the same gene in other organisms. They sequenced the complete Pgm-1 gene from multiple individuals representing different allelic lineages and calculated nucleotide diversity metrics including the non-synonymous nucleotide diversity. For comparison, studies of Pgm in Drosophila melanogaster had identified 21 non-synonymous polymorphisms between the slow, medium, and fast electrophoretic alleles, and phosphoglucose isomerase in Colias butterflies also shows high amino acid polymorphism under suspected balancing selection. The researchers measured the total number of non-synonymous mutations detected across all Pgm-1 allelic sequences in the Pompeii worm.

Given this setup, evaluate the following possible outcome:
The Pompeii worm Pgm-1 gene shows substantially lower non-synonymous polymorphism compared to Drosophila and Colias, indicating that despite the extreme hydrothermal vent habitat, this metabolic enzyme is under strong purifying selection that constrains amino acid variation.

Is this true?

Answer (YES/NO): NO